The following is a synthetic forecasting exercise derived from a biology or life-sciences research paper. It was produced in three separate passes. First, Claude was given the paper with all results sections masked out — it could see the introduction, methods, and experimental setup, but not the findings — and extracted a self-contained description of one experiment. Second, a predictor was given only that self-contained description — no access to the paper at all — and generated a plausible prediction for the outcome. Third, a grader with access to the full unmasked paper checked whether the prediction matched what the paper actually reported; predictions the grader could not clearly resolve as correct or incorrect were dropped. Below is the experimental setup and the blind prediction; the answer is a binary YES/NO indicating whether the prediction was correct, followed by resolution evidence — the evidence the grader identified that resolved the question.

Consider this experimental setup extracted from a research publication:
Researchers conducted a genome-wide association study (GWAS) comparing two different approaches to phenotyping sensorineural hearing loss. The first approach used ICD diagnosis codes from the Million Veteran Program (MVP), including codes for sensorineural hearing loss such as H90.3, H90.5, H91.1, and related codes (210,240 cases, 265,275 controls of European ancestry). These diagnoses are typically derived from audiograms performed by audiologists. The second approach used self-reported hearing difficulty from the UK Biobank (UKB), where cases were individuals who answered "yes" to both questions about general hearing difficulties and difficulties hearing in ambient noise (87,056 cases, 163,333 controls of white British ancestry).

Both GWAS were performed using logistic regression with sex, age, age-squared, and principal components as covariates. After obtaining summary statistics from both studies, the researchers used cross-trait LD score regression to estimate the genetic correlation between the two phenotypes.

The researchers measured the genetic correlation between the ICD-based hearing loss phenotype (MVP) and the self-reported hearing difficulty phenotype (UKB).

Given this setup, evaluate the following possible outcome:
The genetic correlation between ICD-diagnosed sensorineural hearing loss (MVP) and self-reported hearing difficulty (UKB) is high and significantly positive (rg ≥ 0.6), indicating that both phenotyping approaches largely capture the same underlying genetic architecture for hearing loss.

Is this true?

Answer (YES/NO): NO